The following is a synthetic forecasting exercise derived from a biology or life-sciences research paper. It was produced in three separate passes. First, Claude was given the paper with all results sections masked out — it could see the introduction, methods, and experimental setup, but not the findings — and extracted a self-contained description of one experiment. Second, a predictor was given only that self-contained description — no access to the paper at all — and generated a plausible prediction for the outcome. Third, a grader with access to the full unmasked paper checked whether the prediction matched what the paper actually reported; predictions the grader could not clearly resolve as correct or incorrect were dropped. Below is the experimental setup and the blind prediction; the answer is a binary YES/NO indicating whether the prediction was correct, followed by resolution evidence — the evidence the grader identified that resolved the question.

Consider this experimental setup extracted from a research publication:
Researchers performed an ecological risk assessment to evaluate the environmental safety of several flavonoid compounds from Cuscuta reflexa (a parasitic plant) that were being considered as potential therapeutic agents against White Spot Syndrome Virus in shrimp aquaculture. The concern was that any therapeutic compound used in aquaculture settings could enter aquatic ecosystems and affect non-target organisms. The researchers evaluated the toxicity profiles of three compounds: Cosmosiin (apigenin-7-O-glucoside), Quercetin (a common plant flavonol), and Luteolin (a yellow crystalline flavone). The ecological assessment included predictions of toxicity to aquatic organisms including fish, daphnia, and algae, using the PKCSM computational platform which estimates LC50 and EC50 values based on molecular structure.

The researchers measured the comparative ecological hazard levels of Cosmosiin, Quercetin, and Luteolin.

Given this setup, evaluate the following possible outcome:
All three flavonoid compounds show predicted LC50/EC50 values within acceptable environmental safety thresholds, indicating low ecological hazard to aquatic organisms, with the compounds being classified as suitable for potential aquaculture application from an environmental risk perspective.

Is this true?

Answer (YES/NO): NO